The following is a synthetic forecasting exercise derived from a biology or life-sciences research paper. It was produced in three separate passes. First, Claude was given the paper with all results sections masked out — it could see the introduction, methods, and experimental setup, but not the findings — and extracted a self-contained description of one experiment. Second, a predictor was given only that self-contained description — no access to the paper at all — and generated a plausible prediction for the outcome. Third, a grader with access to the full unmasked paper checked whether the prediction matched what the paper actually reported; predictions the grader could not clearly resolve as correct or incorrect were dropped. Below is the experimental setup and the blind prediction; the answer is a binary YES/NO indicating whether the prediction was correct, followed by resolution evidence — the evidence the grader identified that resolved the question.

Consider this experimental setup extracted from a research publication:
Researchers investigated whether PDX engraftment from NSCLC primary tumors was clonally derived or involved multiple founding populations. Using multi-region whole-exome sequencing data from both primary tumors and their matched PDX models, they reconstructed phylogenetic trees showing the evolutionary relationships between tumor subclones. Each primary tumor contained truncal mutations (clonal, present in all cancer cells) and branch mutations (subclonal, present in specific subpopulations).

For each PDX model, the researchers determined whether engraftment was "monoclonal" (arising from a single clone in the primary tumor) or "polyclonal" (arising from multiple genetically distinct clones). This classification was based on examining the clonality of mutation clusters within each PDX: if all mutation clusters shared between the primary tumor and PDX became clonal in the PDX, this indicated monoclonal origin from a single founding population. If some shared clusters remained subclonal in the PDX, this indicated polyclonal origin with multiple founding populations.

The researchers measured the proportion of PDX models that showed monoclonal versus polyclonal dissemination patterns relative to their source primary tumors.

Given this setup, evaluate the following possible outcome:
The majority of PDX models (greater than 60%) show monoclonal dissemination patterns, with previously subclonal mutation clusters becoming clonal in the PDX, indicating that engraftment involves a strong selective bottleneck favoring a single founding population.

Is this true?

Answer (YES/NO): YES